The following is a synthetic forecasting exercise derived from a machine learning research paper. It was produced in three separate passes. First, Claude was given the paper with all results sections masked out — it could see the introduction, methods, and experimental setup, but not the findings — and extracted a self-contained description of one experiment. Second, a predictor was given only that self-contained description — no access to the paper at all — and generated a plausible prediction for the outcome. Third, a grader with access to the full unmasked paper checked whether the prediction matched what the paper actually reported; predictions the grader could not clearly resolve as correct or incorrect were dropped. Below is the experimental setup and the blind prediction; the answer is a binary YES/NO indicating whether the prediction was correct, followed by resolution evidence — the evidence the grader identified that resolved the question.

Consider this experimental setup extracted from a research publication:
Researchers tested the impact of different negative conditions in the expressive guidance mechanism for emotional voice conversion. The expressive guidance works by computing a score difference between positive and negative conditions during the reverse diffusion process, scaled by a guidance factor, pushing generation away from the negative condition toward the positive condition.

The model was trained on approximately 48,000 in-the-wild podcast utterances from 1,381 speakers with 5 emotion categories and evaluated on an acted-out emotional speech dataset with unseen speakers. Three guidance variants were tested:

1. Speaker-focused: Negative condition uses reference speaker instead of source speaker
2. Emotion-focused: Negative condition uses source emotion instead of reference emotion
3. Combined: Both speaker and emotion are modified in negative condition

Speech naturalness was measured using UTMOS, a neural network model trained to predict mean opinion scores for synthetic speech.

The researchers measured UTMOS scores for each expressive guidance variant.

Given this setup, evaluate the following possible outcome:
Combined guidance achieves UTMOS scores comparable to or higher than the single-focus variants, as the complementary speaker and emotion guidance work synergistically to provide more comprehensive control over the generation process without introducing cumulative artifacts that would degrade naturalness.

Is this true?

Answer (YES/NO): NO